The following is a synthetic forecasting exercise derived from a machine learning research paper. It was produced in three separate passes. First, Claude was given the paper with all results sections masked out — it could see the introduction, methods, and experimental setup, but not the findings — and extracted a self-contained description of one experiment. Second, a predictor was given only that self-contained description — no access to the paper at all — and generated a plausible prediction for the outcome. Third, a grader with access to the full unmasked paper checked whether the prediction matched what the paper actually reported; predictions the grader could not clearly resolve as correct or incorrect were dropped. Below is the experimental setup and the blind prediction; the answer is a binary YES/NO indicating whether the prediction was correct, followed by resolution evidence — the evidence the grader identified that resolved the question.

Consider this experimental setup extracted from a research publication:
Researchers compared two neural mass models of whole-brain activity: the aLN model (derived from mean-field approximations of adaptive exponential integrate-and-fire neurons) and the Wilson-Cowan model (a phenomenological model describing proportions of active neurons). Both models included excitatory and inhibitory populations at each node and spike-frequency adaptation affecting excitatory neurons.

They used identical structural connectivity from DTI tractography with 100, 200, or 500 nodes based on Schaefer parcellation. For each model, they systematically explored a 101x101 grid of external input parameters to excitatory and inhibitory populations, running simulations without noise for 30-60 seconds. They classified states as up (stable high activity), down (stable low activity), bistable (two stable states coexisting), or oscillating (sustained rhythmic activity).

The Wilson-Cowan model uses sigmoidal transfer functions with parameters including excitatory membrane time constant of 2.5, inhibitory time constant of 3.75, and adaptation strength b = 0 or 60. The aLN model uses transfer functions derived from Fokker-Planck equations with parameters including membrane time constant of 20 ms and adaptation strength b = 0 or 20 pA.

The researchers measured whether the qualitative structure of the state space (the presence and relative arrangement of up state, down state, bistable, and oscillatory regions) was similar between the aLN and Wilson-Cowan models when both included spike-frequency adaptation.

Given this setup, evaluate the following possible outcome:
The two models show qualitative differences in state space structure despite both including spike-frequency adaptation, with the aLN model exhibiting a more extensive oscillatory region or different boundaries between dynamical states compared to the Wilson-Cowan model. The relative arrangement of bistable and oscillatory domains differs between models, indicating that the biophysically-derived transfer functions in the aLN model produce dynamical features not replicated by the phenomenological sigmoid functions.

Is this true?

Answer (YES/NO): NO